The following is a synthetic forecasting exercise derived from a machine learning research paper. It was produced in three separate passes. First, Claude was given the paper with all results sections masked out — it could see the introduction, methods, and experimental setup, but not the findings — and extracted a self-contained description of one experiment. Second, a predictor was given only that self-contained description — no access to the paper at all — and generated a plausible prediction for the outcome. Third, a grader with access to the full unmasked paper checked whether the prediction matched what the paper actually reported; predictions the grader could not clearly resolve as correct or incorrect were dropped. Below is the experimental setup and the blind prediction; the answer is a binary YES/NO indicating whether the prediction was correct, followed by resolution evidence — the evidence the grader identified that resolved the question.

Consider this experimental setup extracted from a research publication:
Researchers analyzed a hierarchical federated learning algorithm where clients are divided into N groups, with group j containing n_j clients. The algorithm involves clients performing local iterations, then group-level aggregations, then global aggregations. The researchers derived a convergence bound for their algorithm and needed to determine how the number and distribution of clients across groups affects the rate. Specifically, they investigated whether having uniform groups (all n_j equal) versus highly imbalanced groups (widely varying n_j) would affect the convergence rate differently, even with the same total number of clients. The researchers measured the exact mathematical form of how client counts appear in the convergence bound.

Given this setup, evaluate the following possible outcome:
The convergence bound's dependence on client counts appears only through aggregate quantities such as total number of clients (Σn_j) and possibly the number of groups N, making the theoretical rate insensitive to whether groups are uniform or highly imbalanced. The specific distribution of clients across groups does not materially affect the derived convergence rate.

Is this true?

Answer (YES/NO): NO